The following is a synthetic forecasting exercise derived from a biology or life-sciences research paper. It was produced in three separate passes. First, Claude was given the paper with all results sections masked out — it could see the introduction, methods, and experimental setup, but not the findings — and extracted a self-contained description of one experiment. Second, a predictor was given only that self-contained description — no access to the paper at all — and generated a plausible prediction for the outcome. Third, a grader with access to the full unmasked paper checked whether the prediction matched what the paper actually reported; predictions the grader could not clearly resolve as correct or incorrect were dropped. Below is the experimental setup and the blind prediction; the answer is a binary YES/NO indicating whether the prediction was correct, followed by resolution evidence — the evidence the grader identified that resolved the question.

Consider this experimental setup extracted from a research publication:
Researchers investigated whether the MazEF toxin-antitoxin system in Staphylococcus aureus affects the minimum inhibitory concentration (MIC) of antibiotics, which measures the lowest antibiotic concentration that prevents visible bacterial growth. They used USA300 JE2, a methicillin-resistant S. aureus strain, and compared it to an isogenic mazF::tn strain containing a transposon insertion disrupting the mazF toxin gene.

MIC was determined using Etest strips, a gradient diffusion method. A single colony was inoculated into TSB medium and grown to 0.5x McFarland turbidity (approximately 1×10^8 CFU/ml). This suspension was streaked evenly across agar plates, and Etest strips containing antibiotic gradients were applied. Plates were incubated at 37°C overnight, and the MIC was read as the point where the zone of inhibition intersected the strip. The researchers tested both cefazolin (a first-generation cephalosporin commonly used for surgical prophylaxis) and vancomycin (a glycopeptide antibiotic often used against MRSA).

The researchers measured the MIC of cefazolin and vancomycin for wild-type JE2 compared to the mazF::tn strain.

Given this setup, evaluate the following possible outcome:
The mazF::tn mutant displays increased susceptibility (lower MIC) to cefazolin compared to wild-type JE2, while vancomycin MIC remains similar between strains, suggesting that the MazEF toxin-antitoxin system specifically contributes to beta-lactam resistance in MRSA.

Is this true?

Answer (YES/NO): NO